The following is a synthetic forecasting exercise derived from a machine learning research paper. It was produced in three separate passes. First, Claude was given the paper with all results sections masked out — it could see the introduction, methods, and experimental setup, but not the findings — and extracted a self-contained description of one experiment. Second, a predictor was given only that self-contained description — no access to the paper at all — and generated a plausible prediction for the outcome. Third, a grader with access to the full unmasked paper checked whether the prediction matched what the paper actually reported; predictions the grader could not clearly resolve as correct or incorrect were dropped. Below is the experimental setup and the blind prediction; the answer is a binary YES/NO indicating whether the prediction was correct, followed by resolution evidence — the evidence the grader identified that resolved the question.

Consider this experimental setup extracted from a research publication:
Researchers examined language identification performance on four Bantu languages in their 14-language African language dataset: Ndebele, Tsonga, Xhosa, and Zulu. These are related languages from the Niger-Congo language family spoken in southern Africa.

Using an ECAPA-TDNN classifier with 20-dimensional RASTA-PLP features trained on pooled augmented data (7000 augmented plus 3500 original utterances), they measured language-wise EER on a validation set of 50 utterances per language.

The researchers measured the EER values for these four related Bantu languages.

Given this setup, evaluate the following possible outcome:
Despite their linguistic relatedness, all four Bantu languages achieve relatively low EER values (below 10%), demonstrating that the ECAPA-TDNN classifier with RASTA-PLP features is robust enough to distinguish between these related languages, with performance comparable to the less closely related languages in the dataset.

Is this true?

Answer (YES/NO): NO